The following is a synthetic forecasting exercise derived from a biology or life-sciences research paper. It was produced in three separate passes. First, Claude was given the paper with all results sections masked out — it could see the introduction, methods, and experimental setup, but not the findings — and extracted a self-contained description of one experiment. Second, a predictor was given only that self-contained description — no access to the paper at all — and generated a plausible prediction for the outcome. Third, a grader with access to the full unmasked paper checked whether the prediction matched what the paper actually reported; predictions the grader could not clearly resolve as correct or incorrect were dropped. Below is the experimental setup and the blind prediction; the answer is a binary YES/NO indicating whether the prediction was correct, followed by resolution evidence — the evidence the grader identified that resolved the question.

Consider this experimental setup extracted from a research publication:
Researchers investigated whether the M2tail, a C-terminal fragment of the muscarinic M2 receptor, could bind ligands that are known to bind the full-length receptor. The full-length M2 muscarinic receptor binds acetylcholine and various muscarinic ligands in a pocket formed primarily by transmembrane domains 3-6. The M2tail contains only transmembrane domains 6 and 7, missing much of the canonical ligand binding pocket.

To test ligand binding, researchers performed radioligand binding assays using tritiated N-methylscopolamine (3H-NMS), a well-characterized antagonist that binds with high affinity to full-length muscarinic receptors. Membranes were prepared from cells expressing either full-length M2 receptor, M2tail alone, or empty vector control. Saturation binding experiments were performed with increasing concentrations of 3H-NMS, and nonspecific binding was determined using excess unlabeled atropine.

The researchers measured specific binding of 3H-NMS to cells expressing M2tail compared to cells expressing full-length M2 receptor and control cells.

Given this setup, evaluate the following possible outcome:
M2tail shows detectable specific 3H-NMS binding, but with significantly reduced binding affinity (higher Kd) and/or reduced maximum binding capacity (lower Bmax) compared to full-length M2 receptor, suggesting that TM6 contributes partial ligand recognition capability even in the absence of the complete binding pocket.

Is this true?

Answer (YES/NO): NO